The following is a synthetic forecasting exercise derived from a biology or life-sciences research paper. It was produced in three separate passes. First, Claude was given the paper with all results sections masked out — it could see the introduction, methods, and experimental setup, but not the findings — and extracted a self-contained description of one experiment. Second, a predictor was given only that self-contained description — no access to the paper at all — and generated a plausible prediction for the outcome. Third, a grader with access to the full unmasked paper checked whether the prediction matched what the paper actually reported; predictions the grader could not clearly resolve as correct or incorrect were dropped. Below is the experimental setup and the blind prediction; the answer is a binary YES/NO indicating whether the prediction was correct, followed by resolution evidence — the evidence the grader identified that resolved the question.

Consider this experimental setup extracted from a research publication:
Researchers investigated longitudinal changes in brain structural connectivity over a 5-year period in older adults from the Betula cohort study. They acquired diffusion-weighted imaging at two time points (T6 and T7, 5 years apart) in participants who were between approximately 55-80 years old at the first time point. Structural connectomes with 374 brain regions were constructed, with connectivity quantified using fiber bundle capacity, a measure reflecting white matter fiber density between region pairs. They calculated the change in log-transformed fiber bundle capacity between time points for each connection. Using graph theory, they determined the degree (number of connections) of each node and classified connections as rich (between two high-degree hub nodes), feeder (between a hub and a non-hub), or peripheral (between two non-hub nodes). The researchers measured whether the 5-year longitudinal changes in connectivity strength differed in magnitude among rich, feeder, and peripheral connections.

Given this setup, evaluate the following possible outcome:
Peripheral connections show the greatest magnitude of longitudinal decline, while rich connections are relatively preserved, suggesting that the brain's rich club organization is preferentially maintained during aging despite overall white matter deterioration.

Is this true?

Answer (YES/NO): NO